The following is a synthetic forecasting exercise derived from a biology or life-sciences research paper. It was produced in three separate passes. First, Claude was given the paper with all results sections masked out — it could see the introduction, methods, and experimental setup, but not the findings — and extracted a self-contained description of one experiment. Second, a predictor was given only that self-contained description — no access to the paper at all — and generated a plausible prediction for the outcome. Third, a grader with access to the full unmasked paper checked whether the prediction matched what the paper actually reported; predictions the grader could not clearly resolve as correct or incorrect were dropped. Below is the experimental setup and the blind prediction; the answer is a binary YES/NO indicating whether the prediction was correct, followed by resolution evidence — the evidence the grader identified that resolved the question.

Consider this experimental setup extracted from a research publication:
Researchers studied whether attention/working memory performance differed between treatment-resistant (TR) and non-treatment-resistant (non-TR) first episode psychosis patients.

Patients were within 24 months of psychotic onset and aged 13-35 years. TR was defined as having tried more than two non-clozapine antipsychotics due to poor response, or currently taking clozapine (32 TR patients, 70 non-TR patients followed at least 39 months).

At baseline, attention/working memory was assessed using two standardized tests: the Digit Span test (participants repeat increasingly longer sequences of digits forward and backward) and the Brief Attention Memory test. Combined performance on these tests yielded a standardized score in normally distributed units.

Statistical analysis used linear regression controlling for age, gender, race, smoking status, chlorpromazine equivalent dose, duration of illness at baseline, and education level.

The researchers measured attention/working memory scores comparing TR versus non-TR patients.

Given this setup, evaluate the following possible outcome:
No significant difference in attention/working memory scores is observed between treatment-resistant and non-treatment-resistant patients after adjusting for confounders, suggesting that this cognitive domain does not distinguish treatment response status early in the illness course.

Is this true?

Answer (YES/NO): YES